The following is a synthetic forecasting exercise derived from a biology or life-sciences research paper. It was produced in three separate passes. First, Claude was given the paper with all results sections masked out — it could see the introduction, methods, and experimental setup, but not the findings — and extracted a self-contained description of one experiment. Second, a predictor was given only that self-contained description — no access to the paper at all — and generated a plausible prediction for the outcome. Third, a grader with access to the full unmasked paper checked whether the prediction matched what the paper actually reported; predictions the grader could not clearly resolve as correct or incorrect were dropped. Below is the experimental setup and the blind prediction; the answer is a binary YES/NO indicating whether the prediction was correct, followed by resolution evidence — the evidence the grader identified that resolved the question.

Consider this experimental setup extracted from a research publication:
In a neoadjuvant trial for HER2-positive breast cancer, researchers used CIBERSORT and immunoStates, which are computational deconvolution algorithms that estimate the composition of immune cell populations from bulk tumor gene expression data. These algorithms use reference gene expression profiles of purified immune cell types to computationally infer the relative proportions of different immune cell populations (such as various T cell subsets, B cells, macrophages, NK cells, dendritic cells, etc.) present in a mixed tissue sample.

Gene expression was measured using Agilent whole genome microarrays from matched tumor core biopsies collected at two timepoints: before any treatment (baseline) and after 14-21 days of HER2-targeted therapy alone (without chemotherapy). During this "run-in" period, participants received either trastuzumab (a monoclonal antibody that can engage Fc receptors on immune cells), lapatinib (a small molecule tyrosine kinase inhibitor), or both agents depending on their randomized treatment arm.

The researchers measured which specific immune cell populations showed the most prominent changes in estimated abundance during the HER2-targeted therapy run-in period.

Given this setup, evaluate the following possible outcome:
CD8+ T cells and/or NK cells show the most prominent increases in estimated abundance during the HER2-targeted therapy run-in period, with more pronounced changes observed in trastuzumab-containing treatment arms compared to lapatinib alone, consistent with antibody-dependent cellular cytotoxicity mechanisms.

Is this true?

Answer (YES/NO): NO